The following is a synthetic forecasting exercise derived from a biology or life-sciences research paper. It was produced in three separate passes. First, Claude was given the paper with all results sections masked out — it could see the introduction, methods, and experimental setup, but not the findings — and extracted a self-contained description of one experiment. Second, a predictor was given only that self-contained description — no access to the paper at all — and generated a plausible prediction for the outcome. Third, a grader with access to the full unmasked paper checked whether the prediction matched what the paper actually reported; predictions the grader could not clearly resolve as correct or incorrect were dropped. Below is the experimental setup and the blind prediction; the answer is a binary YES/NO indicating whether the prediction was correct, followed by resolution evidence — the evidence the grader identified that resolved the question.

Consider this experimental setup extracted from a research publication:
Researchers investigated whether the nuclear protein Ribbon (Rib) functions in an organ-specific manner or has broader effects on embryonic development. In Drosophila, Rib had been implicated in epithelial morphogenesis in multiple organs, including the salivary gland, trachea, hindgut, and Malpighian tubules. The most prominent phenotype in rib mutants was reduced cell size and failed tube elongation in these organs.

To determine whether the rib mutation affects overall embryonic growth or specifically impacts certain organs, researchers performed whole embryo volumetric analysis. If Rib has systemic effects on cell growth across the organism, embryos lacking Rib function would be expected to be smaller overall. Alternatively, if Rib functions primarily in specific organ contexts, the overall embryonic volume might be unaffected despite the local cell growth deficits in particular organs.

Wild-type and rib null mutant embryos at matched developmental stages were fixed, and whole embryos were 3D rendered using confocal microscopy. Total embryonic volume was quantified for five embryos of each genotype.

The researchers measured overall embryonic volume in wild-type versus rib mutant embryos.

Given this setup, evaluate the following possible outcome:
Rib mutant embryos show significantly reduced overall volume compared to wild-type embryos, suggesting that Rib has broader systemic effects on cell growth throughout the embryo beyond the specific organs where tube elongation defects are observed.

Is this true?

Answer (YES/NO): NO